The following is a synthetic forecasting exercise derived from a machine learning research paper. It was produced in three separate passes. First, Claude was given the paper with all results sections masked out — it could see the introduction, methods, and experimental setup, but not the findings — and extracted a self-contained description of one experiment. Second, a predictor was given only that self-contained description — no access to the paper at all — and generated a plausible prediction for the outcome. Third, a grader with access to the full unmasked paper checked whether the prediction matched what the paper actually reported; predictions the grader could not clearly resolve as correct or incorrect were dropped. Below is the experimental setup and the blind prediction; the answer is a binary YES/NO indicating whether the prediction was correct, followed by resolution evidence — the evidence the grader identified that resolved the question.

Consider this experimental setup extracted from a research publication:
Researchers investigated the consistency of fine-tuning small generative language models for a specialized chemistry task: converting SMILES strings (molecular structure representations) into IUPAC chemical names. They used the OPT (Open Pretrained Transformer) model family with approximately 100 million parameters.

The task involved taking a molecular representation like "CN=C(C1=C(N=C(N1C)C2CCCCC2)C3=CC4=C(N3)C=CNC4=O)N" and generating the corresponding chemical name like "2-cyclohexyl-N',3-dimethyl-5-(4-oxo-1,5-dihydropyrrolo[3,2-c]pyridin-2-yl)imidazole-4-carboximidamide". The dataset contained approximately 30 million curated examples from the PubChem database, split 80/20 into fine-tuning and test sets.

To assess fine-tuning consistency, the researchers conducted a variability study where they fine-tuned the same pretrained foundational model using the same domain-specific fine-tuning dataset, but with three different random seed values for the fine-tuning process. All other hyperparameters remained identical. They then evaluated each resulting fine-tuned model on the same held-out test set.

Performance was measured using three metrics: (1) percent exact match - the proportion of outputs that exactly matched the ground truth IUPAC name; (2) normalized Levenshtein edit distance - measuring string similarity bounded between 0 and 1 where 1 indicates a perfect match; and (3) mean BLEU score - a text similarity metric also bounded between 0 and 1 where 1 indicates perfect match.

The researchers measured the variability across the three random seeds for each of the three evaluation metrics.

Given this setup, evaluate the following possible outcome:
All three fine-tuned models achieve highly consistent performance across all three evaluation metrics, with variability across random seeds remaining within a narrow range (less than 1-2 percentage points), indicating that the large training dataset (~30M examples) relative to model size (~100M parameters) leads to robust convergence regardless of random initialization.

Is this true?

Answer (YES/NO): YES